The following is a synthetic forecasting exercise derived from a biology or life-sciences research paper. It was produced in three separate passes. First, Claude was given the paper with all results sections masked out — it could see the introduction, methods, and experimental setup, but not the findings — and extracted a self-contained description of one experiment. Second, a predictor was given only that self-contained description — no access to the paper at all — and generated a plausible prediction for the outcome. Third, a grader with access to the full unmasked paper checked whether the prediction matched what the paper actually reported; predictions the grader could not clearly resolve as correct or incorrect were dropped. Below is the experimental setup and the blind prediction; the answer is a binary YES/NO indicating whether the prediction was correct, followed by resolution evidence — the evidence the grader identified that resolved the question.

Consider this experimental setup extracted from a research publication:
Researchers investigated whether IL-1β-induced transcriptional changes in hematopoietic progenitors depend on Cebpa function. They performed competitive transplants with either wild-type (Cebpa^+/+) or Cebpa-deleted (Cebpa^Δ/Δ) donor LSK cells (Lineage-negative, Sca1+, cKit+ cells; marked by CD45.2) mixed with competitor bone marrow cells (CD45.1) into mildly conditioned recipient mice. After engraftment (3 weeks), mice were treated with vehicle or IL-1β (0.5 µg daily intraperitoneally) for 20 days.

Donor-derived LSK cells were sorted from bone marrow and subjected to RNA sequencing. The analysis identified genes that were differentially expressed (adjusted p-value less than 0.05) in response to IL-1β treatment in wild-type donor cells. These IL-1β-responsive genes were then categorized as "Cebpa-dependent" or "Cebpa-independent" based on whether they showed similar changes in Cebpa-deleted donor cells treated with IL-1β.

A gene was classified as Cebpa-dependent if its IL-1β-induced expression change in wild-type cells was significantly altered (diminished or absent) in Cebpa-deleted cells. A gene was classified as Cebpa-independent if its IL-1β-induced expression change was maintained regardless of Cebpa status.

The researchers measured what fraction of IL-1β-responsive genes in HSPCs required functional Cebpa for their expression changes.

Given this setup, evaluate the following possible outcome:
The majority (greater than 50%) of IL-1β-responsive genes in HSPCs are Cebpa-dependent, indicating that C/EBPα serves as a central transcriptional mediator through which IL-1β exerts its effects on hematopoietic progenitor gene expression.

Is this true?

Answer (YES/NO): YES